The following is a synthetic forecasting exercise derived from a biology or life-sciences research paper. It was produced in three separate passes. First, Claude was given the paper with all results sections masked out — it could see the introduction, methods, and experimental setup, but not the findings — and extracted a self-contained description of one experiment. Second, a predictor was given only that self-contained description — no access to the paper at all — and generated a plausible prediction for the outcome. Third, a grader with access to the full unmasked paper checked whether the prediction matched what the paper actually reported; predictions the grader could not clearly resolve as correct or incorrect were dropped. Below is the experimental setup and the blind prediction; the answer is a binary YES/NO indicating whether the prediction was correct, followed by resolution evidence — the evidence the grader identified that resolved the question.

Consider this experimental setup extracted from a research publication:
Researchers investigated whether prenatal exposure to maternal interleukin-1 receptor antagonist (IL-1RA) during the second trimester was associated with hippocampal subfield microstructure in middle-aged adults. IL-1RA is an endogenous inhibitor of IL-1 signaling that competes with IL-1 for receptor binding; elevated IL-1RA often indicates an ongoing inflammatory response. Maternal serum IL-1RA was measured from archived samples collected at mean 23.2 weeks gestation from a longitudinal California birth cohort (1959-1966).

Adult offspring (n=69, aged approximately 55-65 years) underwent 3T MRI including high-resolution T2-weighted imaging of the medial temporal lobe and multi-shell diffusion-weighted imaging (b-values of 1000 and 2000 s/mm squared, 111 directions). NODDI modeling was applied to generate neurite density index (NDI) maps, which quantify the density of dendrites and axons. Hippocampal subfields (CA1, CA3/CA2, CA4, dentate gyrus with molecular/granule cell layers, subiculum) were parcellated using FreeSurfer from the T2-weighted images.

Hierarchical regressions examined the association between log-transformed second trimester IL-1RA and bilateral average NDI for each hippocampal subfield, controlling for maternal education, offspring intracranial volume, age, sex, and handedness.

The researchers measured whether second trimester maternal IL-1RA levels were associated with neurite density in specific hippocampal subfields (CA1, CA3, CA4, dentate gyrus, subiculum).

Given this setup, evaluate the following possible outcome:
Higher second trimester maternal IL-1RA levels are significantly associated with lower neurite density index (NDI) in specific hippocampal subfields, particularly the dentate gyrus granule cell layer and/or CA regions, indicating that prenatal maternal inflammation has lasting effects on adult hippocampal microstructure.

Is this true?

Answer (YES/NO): NO